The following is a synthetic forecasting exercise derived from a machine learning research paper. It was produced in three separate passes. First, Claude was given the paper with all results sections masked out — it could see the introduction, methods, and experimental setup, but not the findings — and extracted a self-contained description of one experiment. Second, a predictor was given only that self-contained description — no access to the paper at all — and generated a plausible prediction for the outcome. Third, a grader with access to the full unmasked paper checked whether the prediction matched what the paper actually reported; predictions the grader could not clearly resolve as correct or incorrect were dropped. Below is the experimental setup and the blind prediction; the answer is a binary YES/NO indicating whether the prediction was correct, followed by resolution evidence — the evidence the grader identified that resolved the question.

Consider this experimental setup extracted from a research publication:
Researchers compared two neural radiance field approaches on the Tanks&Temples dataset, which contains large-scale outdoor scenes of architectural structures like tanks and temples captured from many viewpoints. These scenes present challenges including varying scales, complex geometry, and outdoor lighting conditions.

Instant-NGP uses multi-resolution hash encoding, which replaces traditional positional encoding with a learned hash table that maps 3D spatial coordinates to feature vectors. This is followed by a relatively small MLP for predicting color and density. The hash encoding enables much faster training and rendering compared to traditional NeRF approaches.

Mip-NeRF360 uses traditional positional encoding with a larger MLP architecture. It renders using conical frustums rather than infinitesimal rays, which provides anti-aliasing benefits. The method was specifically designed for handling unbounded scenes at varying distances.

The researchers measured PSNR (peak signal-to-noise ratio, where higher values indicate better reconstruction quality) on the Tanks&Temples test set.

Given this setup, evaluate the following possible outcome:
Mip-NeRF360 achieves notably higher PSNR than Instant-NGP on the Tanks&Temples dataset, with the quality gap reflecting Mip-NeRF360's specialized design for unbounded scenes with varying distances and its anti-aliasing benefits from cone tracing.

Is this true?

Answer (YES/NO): NO